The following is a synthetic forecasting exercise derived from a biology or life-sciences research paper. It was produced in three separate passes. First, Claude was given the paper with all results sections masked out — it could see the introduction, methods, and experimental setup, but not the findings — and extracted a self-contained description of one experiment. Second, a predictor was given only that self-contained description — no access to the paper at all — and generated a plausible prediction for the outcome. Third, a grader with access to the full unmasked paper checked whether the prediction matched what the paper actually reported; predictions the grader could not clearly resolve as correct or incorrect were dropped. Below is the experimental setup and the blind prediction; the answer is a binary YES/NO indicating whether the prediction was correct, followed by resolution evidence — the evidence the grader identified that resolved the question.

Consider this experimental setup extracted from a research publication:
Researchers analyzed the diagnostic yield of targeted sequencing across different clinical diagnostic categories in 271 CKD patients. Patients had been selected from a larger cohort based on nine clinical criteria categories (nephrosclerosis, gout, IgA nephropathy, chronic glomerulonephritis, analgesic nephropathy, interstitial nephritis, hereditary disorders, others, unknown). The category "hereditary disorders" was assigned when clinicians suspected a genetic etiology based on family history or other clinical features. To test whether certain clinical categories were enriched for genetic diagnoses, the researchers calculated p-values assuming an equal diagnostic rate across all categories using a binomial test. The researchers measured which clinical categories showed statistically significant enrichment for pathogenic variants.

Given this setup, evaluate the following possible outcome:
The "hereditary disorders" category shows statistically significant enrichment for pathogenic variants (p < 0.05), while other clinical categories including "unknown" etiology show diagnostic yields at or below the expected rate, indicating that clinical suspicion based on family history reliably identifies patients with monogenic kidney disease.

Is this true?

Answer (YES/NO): NO